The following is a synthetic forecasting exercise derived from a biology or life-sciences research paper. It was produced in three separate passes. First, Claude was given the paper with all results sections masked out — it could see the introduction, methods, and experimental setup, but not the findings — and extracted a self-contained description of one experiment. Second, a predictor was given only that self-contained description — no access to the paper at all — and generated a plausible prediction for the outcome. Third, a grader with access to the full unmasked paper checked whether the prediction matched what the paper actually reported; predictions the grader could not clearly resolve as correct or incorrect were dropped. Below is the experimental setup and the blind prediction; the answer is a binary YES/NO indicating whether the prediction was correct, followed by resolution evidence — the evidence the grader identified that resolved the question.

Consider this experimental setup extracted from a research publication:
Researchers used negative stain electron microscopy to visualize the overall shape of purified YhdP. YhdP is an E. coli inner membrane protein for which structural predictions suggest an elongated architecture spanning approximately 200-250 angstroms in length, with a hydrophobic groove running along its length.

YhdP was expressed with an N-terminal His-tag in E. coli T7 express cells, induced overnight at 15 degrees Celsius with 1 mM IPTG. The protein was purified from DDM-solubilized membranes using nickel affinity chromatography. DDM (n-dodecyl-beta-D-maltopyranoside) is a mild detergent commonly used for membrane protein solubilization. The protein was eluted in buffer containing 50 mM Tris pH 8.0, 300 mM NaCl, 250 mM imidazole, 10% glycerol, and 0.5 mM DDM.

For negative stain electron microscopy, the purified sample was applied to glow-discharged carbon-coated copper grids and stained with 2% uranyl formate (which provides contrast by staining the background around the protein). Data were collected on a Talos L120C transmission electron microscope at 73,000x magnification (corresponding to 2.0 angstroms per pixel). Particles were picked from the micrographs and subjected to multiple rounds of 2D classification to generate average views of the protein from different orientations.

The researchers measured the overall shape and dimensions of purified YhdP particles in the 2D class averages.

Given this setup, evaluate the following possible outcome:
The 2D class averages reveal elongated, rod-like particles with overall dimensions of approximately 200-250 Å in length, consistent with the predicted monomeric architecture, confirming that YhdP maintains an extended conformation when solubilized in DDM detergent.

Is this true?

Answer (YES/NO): YES